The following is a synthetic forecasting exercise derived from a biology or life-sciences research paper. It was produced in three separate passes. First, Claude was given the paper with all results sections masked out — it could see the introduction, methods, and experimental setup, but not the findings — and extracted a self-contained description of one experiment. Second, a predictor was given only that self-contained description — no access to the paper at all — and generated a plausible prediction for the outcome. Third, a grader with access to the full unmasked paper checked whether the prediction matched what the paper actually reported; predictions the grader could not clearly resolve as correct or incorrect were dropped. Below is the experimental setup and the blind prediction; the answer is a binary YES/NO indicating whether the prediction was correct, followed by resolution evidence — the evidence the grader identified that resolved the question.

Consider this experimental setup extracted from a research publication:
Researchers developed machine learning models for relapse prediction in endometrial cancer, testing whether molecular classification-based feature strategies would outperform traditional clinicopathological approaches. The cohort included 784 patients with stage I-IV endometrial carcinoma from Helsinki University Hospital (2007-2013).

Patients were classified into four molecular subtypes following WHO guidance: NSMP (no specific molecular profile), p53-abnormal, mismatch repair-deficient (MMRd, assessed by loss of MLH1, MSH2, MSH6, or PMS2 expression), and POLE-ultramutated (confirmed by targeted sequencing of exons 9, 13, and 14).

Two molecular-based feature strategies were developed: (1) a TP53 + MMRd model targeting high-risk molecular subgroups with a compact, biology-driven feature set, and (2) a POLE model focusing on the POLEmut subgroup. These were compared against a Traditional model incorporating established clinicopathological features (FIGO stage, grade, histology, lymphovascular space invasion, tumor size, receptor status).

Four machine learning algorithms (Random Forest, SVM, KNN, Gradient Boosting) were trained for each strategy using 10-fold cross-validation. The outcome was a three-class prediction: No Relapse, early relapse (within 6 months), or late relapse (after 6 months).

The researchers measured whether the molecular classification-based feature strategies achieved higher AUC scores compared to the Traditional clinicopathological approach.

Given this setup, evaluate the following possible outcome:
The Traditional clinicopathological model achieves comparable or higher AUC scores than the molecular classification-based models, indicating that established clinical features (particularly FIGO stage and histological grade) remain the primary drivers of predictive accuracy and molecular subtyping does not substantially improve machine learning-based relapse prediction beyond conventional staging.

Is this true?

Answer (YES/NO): YES